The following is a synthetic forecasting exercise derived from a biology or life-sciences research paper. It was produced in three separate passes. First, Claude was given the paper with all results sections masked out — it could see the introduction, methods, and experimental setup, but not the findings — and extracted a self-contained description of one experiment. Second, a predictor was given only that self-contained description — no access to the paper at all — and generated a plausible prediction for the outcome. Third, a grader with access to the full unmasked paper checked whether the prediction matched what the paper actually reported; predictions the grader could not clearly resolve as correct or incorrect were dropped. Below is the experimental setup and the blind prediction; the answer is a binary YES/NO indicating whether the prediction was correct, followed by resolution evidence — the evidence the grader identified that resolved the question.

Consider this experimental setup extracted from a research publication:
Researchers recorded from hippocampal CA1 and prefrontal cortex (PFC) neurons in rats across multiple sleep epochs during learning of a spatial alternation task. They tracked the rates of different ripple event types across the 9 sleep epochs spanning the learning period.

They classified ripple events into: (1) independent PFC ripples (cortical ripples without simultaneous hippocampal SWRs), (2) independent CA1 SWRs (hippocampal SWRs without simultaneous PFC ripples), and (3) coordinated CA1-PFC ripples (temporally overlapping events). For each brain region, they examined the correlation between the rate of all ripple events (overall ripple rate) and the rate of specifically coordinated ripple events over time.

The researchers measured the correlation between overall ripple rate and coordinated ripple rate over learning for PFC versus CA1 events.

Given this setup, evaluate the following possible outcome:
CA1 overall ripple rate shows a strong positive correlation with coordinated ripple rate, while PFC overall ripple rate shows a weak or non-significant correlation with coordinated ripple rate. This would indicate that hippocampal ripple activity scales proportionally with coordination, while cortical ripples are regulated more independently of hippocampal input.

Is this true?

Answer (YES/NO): NO